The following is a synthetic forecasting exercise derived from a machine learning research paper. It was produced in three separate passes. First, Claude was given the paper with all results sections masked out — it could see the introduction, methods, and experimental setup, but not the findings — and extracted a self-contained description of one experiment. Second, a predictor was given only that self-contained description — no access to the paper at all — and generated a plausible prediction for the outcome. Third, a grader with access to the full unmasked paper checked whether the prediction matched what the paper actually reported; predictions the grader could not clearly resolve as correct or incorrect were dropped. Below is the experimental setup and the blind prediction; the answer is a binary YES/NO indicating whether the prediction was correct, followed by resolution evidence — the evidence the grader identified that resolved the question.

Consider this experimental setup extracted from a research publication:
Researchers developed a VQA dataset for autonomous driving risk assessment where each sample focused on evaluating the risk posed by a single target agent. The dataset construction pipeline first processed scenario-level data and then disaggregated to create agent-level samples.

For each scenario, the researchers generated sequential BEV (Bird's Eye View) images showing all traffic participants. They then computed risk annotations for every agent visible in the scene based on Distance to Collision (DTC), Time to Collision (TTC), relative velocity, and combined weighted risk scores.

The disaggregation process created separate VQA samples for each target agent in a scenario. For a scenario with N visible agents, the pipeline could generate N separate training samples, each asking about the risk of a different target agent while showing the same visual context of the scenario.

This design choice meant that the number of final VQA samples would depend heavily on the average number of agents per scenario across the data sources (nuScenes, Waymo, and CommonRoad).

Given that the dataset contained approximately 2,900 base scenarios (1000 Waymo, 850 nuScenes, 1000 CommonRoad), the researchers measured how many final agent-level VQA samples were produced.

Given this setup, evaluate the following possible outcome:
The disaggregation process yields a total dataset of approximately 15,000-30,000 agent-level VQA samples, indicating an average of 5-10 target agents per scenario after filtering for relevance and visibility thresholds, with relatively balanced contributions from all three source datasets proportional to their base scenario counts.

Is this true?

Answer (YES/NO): NO